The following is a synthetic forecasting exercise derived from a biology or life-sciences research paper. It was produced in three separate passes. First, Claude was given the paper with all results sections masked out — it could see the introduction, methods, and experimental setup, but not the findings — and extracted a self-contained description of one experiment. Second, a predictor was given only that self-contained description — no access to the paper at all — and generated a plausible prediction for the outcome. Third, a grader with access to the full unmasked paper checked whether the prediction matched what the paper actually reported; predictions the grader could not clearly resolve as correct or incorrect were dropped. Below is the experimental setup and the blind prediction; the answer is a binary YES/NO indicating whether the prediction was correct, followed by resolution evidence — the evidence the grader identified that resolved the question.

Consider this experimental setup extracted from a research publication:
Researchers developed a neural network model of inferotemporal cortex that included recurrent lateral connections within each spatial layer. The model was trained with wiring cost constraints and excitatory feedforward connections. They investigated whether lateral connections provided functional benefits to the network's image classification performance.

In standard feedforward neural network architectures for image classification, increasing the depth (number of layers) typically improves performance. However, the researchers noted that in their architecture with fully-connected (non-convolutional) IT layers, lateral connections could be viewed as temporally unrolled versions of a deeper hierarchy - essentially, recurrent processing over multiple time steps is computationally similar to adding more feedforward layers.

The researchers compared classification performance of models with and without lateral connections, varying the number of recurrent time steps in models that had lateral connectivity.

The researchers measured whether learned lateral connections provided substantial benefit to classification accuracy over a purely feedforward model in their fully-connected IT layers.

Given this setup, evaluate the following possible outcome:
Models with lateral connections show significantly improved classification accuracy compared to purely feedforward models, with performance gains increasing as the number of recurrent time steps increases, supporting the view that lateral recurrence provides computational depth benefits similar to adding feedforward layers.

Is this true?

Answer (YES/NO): NO